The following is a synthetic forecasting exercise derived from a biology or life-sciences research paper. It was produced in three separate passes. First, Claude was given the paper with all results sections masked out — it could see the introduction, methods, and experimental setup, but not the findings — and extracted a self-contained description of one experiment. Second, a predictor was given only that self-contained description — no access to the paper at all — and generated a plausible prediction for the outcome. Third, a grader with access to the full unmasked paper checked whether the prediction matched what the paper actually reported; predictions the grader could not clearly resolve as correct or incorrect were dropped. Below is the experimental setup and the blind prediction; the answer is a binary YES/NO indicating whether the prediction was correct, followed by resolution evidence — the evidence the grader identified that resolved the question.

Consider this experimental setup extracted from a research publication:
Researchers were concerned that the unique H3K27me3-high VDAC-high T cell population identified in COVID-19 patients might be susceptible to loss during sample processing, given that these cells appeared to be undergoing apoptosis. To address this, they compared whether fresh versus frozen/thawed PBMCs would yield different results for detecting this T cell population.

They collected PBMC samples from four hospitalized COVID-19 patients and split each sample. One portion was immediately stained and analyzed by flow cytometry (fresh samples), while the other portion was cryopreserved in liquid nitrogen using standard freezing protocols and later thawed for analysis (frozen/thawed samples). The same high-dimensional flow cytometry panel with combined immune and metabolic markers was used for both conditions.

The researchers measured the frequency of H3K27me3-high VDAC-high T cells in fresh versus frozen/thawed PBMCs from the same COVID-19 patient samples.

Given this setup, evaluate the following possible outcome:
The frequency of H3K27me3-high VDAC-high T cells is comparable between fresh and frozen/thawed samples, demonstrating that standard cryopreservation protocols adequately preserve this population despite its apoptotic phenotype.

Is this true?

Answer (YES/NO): NO